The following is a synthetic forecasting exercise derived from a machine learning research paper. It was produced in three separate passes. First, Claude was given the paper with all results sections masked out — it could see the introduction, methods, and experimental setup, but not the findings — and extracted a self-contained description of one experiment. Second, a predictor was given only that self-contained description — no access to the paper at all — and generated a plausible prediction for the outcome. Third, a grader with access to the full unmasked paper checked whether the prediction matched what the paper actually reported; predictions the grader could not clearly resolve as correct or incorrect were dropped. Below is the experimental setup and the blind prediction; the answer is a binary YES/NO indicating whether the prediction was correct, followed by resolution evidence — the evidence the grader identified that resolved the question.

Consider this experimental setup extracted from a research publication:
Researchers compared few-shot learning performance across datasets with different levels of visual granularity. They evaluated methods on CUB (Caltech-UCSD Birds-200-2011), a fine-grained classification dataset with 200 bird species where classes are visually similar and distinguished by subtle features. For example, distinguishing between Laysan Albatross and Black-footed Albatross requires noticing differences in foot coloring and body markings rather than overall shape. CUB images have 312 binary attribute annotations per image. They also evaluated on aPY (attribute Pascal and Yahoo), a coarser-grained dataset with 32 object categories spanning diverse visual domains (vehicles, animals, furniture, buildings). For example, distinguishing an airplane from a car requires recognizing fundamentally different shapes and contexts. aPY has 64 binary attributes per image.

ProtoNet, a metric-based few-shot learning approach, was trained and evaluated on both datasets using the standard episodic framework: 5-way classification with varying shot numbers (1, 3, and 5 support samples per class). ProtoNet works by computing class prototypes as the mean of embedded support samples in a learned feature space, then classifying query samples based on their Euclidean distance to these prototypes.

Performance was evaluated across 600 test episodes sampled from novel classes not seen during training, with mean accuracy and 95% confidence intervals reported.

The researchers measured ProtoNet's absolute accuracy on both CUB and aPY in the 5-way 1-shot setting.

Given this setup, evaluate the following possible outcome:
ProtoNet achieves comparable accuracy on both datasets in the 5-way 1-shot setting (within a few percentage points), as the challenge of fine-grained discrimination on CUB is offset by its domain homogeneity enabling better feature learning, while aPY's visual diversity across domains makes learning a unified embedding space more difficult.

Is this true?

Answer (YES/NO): NO